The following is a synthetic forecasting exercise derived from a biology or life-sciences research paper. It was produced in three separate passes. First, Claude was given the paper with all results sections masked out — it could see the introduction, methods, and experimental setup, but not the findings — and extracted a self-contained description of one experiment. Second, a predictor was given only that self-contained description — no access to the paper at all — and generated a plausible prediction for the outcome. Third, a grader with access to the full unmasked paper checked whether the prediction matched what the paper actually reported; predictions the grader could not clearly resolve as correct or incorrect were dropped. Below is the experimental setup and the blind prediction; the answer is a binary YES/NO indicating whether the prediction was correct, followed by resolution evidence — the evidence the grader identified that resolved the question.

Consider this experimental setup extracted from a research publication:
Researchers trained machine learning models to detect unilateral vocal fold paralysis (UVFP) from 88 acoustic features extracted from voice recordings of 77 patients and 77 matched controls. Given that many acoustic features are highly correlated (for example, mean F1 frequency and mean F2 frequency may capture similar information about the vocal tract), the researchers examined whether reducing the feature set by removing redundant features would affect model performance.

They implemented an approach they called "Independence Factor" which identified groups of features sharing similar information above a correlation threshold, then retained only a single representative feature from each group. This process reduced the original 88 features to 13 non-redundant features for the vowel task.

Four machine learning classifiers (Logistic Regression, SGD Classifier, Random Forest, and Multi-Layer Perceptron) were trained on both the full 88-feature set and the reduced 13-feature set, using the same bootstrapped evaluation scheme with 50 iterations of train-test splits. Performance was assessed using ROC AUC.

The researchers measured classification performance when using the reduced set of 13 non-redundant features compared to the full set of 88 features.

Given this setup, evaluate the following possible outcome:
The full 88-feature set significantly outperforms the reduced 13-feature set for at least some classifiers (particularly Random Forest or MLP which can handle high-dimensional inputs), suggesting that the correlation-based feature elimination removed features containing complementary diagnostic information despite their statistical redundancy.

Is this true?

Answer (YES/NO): NO